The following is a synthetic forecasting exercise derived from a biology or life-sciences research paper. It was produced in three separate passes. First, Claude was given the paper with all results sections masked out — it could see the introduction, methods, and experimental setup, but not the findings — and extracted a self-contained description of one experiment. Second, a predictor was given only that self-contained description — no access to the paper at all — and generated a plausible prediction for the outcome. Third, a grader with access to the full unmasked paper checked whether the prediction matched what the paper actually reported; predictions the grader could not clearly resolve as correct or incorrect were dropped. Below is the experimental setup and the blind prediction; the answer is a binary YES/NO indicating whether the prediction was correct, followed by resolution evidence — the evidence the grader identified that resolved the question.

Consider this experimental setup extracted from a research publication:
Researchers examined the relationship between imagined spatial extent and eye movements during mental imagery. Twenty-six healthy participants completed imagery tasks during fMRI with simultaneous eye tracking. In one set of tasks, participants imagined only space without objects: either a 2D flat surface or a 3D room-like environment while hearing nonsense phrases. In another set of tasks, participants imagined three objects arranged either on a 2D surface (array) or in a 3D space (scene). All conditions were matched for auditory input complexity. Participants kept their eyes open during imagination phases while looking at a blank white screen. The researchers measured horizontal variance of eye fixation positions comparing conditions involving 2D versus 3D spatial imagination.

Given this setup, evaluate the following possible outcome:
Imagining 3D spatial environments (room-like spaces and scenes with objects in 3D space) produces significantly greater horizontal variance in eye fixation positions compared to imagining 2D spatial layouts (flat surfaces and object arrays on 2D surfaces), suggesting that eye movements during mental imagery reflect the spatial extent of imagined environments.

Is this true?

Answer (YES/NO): NO